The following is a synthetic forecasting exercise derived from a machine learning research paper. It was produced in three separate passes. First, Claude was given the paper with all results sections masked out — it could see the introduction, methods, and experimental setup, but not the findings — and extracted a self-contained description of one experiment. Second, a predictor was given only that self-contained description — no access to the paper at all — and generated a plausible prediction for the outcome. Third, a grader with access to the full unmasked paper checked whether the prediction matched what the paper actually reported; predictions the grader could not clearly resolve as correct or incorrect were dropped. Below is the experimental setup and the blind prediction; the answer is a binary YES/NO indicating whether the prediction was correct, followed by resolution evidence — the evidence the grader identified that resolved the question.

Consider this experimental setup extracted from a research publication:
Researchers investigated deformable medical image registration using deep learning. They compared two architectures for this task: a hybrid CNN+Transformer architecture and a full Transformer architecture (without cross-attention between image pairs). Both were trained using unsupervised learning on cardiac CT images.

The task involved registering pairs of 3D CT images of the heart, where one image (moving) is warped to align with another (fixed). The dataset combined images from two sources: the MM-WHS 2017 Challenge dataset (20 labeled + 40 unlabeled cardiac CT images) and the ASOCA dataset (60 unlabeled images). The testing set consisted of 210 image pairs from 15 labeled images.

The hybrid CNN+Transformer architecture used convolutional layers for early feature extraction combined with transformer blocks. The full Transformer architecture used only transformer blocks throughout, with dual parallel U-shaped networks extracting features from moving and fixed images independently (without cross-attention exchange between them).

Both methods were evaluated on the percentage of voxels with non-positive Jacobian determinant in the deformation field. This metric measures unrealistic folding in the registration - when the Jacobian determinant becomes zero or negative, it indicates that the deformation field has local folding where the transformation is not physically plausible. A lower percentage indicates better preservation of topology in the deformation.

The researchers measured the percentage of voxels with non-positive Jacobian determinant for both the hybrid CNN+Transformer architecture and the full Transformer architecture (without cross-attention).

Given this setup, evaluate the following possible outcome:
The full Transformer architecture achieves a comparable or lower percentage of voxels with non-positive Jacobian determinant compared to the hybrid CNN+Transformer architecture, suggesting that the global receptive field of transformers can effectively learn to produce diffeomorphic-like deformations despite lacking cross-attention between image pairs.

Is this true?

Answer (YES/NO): YES